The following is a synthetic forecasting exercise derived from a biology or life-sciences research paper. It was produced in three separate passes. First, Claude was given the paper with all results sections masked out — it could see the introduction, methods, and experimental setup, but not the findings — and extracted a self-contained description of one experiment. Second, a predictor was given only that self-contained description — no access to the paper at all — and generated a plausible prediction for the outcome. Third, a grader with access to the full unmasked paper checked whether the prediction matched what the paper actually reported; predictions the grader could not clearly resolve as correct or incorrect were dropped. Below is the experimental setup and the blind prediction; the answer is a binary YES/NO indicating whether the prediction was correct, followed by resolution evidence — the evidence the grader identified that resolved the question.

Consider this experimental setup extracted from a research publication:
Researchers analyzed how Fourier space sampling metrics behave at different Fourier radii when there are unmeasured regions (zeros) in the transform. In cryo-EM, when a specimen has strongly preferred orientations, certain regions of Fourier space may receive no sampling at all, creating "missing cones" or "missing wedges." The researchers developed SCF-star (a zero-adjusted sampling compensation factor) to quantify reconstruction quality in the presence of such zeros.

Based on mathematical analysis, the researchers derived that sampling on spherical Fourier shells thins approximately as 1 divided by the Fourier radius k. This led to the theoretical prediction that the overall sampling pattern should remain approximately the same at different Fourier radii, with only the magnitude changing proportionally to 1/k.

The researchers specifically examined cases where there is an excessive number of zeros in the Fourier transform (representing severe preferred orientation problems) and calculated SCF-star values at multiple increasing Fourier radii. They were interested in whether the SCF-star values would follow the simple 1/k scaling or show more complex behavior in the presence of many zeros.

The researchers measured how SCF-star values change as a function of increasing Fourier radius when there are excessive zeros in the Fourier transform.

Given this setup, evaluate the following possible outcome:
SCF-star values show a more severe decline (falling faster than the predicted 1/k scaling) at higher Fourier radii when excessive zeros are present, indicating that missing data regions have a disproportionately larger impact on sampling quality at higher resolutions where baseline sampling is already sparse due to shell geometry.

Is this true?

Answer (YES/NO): NO